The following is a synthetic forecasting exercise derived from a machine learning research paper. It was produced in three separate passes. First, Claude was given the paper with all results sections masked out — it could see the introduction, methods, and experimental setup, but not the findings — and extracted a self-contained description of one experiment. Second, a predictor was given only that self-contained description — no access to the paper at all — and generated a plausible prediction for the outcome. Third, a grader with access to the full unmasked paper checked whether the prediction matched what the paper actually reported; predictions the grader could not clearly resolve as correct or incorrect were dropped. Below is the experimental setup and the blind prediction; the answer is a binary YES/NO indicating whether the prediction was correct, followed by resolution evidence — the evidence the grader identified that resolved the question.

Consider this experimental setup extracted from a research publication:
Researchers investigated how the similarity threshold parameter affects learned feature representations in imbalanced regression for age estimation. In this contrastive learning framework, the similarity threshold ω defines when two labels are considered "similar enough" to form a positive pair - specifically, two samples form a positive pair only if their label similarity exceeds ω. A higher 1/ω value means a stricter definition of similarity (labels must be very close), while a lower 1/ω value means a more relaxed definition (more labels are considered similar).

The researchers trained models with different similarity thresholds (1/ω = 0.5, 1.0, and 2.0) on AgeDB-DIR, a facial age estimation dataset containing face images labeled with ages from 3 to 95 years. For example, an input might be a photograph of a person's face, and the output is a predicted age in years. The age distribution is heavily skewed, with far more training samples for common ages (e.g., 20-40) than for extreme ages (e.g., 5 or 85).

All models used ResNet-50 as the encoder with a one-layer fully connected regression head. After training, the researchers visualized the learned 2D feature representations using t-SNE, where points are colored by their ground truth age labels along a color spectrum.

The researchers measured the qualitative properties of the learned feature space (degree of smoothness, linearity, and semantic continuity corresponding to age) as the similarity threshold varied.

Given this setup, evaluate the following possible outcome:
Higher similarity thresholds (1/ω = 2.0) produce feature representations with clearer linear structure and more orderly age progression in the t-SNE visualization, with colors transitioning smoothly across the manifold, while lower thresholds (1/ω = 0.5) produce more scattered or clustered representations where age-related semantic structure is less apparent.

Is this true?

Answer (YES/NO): NO